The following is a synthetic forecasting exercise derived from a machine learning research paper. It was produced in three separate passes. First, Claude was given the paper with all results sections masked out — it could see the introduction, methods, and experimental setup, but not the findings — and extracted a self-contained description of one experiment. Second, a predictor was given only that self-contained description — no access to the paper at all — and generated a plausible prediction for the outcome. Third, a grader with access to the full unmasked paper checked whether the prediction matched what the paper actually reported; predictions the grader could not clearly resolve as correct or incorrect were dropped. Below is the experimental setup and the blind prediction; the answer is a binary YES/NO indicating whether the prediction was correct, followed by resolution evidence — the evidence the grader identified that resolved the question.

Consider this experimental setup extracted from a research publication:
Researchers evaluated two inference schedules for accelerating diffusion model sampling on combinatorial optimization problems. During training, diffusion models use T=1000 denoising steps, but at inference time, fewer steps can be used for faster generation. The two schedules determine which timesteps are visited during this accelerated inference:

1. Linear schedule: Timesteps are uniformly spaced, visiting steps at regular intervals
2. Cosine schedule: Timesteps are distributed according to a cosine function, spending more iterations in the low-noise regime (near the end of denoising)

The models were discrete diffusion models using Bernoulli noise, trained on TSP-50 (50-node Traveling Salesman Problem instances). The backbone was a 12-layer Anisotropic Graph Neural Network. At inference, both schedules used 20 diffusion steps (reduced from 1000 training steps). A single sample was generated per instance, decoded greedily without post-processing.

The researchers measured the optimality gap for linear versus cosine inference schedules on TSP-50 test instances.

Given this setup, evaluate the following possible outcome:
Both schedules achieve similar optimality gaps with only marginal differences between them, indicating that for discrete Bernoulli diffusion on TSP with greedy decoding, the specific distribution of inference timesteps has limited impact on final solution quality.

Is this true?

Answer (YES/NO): NO